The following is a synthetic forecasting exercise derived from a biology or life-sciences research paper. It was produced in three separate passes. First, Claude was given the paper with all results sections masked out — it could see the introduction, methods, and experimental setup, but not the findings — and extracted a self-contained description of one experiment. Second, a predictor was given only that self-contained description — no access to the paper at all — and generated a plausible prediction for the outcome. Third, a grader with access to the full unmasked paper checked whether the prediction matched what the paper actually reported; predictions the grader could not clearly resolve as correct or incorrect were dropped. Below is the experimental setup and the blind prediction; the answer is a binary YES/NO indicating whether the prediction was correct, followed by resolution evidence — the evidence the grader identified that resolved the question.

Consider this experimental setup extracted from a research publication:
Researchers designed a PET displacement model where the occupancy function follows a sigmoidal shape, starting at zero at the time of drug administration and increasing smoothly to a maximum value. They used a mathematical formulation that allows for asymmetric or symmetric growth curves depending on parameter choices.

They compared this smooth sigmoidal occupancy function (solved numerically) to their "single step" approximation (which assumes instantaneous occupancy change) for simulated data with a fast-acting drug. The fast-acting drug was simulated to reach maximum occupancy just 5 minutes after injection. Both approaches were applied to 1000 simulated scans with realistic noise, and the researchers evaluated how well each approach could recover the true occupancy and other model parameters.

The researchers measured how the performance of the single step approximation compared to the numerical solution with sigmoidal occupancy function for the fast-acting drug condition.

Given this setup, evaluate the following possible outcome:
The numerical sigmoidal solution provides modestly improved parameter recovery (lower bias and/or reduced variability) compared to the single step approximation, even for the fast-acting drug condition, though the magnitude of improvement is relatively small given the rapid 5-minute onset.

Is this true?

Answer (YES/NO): NO